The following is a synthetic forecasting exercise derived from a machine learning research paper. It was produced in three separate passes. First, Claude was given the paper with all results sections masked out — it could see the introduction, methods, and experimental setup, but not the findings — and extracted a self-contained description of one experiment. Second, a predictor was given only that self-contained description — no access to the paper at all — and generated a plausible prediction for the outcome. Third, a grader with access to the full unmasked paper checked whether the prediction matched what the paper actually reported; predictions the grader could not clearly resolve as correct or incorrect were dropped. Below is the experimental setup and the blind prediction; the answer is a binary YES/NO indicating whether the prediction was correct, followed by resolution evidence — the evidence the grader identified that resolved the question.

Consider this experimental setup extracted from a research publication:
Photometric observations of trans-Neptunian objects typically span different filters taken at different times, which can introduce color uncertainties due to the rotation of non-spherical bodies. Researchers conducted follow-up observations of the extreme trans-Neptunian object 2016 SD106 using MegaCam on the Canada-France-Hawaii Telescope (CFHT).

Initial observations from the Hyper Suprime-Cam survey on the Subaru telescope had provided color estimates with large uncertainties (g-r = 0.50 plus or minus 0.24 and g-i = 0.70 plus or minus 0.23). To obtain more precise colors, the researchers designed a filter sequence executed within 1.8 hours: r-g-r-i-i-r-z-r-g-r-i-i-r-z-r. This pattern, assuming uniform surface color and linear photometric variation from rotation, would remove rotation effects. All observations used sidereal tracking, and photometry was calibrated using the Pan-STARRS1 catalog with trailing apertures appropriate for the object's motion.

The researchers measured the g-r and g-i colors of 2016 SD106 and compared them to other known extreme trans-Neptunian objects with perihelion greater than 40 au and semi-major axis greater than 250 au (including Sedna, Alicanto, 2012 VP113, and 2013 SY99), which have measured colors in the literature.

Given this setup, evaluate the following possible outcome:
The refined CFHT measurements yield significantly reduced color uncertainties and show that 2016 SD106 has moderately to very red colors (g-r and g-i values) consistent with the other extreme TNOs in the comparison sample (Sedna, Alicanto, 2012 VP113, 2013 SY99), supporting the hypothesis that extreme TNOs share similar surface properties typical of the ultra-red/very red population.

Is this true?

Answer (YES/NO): NO